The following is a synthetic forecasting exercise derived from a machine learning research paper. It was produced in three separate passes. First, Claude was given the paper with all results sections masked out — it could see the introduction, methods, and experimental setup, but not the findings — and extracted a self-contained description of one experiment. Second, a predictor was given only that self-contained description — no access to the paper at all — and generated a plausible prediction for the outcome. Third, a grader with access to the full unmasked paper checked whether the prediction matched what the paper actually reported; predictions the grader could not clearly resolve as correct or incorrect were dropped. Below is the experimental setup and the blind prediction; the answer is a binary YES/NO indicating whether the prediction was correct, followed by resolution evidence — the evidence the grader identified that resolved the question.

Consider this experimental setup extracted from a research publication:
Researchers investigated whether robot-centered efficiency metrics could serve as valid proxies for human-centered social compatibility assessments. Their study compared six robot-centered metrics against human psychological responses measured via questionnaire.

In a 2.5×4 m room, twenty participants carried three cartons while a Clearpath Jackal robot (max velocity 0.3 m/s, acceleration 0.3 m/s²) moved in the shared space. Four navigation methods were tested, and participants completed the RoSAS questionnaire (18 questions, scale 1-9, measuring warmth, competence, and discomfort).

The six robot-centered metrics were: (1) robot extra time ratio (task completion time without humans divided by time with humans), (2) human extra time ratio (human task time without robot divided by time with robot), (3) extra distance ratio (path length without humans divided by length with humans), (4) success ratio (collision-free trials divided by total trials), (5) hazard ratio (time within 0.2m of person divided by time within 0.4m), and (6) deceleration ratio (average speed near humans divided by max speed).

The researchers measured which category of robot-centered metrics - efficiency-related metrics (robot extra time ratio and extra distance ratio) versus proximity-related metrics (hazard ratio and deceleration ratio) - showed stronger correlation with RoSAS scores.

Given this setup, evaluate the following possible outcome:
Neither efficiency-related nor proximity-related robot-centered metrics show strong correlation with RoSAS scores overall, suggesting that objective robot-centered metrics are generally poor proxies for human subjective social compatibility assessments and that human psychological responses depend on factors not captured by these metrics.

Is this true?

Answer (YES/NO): NO